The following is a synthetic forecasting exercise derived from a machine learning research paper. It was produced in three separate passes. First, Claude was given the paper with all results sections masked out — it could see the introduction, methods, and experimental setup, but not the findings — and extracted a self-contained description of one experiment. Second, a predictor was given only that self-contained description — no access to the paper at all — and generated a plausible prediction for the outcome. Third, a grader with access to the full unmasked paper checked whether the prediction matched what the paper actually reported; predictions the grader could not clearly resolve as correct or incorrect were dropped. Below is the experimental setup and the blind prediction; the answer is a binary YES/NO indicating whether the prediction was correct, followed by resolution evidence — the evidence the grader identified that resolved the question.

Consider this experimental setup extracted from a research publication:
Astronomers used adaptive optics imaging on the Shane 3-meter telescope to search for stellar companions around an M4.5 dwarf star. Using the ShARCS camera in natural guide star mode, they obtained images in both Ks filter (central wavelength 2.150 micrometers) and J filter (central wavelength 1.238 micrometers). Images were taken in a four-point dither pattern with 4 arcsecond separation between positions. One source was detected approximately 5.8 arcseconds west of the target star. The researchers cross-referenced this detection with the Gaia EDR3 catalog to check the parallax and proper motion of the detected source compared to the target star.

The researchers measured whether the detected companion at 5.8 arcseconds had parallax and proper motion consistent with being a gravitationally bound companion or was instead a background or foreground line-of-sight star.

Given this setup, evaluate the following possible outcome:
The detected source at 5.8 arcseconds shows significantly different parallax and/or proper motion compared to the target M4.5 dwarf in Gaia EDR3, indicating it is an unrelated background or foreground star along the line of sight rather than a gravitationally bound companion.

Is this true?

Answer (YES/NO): YES